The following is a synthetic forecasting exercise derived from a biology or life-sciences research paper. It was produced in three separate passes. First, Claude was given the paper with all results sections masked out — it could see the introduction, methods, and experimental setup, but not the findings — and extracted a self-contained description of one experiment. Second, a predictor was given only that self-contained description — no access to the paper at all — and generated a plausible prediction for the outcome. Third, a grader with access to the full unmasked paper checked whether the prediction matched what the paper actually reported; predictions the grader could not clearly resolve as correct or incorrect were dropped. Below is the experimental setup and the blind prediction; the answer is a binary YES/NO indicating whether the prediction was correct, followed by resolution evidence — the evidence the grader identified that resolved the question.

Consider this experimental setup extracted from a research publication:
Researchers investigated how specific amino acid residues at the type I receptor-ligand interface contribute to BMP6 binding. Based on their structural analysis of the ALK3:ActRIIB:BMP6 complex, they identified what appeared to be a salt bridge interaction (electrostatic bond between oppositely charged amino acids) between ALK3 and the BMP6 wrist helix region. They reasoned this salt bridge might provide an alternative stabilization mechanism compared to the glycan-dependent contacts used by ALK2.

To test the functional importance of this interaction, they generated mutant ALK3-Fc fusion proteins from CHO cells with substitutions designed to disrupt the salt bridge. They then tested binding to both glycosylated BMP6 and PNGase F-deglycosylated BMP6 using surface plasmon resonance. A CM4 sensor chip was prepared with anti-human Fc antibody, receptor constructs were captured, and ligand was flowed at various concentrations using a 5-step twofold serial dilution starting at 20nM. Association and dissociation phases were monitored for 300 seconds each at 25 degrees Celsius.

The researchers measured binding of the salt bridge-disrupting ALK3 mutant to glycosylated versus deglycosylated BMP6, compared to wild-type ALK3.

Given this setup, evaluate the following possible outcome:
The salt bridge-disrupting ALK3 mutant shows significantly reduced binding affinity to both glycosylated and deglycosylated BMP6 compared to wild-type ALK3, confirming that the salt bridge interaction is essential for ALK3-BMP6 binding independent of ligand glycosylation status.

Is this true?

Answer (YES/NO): NO